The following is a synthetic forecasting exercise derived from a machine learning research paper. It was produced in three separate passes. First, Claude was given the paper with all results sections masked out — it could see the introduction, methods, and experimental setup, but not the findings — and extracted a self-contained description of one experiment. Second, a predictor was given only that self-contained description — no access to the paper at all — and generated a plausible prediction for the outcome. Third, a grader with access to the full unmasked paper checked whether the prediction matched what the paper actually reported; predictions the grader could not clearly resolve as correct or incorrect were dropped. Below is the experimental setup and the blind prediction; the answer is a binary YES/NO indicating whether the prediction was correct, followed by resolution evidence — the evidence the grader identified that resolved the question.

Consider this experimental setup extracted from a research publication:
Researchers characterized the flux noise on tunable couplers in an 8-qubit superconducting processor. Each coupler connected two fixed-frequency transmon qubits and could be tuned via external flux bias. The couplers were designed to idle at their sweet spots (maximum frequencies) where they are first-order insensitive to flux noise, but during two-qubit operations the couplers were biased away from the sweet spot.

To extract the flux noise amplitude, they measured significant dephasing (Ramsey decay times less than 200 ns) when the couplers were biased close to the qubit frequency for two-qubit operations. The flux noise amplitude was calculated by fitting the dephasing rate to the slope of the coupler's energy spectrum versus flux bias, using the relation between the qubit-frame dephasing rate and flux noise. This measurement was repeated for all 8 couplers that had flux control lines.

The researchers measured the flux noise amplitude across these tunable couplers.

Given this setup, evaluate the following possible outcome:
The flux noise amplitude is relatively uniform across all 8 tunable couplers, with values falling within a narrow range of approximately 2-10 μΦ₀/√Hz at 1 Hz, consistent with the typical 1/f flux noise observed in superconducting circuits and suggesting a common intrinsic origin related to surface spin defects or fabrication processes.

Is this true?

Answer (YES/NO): NO